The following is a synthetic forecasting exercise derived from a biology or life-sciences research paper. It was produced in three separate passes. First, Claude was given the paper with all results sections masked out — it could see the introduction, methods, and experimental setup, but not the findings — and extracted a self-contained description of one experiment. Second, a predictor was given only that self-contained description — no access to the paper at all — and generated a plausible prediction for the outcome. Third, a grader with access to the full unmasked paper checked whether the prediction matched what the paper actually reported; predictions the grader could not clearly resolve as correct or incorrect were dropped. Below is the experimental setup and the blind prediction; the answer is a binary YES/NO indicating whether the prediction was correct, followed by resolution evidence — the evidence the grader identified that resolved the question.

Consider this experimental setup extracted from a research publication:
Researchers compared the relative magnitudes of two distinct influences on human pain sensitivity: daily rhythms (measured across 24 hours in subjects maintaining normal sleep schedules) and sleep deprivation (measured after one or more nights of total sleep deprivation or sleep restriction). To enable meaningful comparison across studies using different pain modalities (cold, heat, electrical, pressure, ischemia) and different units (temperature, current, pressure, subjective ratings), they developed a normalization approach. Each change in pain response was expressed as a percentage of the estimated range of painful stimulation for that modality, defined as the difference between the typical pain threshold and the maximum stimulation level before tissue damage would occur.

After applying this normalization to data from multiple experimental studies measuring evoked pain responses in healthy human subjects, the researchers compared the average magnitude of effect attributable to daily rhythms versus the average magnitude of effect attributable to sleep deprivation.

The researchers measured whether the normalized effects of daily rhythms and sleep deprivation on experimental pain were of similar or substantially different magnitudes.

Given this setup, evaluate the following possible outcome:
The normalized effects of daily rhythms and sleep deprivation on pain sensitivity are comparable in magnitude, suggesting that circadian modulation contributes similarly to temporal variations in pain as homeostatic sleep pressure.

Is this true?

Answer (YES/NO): YES